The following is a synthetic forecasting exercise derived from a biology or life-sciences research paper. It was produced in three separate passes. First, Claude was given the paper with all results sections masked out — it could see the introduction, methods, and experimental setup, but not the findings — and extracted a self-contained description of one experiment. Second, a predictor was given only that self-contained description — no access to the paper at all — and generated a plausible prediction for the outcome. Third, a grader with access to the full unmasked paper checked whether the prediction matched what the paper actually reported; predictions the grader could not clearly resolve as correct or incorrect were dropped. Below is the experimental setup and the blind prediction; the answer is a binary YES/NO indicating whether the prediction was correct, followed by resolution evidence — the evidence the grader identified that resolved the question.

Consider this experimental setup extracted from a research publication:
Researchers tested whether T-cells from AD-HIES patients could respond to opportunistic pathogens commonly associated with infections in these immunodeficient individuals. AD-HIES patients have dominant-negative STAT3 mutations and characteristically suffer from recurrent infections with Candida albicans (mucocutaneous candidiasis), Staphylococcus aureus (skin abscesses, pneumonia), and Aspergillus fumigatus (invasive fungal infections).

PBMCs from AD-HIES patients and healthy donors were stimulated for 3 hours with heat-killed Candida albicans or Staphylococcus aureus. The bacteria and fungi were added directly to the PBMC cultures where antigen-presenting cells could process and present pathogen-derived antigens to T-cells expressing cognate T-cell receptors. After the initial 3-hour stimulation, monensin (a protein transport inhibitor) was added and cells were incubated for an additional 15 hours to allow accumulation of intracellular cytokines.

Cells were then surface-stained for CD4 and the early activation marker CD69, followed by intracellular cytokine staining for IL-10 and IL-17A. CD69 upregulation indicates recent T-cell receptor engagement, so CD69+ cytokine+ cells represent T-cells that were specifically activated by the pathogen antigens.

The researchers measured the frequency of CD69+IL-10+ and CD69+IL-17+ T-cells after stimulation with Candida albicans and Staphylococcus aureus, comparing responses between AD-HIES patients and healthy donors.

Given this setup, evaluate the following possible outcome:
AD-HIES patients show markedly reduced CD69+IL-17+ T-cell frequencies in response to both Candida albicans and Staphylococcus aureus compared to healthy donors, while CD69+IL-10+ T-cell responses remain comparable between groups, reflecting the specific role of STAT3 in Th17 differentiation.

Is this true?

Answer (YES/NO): NO